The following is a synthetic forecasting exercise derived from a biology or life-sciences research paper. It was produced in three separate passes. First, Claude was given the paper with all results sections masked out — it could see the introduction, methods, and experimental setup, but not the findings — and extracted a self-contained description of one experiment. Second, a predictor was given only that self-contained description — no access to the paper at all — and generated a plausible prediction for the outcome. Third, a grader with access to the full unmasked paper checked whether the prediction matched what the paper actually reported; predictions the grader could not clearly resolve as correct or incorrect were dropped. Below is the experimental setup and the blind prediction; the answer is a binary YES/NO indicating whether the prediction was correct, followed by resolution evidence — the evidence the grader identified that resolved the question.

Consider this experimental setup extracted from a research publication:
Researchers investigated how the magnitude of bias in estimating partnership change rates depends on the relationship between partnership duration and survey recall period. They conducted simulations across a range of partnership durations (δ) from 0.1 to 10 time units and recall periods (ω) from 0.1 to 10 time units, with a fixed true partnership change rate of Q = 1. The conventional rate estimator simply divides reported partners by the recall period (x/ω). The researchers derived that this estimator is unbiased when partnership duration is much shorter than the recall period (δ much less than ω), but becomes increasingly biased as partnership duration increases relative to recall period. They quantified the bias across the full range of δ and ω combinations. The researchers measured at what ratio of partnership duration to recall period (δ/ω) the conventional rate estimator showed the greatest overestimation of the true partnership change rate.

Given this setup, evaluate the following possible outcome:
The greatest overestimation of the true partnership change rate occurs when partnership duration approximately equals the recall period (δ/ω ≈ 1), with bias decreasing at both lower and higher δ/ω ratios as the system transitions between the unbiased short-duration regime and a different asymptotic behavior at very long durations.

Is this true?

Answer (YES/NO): NO